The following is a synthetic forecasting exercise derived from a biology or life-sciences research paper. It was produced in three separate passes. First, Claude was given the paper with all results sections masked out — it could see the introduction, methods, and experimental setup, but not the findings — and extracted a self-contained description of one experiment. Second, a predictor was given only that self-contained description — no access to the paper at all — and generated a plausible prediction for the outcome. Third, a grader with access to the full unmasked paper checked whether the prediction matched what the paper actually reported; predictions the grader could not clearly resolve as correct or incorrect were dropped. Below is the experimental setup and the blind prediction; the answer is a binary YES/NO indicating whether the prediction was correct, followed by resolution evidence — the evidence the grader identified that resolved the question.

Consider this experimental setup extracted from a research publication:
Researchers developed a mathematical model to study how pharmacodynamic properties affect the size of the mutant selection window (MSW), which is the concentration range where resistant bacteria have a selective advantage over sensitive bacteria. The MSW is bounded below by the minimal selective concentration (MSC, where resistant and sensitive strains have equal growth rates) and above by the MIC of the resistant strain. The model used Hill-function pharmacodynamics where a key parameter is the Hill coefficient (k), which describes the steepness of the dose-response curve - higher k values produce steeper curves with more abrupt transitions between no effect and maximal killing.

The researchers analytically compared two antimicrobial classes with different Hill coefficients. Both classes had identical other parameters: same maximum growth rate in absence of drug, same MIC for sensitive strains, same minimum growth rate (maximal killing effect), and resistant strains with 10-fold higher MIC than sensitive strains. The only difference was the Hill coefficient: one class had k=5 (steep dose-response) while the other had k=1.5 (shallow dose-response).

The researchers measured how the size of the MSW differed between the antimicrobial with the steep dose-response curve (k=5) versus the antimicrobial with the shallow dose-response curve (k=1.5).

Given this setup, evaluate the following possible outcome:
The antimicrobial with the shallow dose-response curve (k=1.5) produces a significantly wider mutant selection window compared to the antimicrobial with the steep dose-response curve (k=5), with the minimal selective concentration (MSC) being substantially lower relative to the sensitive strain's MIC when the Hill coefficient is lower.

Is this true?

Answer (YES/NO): YES